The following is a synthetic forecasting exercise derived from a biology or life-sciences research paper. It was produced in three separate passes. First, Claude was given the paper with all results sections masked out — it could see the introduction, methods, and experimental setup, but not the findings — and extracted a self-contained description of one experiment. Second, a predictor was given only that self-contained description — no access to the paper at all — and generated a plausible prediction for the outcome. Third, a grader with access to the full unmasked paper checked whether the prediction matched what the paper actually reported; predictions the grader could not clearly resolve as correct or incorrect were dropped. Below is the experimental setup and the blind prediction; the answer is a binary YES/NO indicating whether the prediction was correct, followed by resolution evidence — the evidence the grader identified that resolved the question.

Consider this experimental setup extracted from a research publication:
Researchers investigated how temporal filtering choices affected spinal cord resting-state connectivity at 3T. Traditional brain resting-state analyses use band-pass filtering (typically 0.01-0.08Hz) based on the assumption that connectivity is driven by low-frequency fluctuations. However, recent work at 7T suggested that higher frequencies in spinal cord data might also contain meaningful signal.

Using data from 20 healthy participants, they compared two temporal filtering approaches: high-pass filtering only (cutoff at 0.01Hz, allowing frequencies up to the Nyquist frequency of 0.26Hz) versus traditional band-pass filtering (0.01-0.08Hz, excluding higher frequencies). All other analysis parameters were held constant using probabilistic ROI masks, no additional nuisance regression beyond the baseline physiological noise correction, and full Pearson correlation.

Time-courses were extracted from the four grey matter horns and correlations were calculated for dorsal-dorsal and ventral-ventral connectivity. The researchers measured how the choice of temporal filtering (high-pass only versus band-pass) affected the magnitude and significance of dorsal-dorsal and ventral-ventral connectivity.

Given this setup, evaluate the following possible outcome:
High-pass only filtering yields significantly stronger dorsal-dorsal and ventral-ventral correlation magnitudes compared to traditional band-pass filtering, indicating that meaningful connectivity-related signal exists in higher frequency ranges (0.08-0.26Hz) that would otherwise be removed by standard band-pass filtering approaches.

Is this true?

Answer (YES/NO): NO